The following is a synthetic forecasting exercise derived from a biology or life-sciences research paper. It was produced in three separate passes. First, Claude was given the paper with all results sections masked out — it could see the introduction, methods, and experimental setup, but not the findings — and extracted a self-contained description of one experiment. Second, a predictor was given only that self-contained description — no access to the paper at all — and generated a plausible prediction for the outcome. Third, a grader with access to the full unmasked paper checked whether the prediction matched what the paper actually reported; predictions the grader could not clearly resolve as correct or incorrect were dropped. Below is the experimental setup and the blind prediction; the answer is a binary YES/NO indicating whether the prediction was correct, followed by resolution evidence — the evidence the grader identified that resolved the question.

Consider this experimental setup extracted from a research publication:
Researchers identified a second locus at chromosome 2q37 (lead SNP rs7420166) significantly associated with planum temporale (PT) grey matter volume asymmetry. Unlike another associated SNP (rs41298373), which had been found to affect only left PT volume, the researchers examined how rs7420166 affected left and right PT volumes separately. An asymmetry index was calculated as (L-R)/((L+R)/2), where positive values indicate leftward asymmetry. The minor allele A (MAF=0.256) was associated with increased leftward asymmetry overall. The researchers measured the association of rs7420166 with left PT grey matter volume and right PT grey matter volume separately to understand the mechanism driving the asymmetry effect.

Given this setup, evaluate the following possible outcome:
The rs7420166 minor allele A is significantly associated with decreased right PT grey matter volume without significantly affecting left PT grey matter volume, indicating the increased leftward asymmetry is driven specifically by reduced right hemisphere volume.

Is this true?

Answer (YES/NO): NO